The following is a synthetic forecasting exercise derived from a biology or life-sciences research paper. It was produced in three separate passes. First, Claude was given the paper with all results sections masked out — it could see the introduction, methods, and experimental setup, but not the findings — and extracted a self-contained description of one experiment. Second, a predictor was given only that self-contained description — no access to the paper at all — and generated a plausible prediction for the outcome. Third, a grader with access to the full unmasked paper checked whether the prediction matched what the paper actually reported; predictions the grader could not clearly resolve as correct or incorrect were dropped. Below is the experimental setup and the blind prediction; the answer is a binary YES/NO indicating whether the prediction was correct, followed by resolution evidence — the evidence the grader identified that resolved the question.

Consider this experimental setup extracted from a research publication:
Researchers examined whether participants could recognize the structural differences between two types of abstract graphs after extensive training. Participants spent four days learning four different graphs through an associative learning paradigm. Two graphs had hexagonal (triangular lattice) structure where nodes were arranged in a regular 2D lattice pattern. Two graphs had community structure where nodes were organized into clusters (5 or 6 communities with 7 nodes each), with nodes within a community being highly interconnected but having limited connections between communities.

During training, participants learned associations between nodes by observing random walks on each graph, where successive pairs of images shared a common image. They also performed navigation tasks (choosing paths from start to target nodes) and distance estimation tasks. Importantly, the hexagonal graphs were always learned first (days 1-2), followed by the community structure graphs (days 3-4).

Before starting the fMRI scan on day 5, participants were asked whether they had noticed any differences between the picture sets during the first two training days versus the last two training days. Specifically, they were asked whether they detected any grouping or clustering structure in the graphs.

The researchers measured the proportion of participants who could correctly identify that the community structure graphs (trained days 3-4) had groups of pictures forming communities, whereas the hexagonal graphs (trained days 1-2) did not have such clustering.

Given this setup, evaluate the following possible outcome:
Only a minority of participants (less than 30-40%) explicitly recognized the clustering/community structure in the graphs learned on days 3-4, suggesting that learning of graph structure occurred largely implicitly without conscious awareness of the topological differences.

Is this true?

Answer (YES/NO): NO